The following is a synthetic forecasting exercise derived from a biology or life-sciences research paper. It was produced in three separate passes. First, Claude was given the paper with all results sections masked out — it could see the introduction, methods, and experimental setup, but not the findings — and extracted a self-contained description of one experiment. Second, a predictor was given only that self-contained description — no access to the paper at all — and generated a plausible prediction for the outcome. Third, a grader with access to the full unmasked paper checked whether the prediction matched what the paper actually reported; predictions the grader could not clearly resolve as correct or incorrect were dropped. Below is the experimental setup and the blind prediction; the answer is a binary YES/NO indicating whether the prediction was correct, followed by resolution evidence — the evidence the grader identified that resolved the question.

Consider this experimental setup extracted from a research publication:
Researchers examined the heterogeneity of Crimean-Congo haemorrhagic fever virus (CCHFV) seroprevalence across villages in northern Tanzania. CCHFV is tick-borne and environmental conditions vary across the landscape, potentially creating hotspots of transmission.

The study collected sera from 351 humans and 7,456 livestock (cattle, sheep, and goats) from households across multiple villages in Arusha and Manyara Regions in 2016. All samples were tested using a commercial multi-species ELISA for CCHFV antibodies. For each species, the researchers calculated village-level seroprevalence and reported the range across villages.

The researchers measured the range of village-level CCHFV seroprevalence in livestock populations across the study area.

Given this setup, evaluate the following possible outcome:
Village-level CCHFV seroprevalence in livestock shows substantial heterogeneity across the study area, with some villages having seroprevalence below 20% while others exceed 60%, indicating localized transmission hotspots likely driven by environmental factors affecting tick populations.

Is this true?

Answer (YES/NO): NO